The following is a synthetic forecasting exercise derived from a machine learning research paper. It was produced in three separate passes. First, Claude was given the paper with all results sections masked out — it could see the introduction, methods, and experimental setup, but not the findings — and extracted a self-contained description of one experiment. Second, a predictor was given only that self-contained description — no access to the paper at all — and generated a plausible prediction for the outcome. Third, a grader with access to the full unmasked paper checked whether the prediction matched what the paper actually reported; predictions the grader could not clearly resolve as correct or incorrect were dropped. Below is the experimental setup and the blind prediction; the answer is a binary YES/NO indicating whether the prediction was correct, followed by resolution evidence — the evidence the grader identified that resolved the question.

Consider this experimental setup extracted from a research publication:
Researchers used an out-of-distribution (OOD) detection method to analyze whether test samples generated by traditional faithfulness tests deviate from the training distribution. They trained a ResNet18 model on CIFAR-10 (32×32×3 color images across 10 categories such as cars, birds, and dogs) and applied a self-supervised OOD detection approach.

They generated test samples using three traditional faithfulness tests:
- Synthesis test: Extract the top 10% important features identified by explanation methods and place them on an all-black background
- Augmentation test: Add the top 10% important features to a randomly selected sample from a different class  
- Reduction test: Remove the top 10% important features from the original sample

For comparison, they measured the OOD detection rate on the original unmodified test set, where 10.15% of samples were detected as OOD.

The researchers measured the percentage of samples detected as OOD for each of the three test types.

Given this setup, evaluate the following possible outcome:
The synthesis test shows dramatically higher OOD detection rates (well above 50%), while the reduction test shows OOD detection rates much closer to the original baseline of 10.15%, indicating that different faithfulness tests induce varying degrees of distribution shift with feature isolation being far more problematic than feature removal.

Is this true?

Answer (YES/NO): NO